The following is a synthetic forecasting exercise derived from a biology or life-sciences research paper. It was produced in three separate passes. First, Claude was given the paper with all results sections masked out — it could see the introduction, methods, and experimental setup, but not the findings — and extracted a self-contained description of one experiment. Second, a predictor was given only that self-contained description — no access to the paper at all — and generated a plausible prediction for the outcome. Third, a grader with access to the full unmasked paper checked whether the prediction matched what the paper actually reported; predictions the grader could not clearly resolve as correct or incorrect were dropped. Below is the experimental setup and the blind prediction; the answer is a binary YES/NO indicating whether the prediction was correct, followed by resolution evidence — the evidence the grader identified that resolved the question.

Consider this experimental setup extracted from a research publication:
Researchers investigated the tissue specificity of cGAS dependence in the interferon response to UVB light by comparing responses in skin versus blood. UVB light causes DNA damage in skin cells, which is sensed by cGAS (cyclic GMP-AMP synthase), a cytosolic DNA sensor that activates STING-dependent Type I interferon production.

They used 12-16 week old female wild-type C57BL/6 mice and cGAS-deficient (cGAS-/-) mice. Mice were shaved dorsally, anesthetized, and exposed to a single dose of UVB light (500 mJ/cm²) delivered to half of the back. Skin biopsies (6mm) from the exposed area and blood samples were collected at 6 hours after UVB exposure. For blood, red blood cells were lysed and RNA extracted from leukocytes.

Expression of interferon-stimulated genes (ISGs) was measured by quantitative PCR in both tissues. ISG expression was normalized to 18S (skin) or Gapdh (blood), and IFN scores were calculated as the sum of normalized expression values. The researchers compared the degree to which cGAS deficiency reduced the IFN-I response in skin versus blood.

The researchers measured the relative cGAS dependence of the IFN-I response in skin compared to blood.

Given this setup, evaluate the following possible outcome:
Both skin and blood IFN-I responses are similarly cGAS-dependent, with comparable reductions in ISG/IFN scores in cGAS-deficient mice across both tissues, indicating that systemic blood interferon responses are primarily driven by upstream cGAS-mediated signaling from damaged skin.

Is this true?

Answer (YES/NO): NO